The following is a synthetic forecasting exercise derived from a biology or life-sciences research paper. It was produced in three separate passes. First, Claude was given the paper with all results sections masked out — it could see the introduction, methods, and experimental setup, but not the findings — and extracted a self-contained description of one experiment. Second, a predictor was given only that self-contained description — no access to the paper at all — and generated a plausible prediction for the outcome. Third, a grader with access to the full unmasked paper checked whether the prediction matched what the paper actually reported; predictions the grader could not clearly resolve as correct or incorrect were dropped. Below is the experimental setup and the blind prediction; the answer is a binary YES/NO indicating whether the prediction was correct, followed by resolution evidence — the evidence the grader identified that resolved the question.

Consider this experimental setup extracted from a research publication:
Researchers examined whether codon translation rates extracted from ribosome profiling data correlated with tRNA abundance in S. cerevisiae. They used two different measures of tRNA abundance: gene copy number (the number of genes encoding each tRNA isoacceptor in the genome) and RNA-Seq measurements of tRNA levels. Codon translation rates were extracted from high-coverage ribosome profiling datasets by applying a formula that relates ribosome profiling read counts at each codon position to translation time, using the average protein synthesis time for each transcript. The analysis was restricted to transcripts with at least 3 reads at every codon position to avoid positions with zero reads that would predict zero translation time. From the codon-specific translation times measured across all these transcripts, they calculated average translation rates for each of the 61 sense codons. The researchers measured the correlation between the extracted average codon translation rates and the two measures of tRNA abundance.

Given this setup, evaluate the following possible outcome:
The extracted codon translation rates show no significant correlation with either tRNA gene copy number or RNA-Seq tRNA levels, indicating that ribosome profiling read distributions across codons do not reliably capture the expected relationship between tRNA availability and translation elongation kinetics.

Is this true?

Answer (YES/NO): NO